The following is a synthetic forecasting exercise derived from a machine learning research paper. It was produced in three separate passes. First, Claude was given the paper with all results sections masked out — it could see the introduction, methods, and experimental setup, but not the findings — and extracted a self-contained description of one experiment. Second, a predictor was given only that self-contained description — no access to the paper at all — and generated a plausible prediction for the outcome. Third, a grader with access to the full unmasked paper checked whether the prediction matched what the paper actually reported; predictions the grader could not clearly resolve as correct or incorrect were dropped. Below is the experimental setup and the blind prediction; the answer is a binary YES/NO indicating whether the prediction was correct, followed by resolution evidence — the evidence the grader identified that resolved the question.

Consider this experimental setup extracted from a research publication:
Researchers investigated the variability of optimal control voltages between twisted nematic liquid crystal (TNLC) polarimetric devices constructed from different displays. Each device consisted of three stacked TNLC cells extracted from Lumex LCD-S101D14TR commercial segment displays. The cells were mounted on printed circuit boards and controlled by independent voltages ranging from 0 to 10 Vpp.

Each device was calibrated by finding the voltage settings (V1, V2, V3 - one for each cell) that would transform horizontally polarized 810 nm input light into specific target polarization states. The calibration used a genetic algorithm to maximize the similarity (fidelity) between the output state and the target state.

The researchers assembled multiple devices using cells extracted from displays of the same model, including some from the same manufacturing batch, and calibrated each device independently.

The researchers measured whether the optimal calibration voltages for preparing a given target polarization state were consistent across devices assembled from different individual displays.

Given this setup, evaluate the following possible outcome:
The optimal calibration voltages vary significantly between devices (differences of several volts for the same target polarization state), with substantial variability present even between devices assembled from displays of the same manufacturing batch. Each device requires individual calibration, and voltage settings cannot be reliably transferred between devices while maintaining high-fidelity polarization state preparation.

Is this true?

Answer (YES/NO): NO